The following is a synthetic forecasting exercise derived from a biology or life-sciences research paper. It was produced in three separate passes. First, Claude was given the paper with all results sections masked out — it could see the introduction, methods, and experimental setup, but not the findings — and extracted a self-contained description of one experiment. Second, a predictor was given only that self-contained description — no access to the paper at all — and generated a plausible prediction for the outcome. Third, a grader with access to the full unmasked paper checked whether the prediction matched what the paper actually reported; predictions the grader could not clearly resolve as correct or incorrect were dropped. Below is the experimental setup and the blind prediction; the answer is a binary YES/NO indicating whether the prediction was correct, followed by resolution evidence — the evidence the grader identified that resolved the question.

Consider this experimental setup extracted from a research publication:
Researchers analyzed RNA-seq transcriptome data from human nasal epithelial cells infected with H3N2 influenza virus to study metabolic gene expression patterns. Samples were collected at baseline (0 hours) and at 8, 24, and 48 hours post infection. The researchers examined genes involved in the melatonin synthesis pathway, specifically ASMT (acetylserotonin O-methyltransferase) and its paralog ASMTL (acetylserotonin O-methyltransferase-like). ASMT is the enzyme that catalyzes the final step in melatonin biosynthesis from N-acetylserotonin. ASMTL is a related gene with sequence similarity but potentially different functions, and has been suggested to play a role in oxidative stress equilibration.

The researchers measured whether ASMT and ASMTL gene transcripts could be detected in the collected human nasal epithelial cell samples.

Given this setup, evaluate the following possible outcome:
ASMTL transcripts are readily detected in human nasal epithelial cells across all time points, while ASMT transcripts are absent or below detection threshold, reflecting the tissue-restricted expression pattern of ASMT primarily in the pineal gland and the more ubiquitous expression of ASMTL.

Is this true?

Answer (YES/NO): YES